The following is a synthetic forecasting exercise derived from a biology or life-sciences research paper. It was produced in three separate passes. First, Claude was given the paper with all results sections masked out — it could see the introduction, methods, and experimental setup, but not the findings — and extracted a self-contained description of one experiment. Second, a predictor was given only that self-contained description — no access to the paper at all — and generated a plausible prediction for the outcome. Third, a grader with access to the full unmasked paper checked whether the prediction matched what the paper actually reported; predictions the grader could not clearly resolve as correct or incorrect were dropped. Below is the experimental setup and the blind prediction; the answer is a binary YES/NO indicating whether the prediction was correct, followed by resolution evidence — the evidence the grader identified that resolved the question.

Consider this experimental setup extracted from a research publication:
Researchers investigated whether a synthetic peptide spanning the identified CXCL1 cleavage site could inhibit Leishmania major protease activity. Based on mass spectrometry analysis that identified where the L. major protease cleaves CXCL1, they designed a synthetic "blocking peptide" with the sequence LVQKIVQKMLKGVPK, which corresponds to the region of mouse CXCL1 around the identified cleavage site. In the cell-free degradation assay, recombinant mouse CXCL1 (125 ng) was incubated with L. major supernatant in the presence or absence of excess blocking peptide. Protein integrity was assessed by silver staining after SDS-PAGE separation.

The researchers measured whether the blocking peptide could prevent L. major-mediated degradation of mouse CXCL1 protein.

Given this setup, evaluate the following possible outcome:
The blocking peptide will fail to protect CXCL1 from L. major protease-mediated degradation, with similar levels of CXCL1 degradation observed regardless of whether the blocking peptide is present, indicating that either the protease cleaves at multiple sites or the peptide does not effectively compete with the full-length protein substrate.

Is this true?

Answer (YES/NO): NO